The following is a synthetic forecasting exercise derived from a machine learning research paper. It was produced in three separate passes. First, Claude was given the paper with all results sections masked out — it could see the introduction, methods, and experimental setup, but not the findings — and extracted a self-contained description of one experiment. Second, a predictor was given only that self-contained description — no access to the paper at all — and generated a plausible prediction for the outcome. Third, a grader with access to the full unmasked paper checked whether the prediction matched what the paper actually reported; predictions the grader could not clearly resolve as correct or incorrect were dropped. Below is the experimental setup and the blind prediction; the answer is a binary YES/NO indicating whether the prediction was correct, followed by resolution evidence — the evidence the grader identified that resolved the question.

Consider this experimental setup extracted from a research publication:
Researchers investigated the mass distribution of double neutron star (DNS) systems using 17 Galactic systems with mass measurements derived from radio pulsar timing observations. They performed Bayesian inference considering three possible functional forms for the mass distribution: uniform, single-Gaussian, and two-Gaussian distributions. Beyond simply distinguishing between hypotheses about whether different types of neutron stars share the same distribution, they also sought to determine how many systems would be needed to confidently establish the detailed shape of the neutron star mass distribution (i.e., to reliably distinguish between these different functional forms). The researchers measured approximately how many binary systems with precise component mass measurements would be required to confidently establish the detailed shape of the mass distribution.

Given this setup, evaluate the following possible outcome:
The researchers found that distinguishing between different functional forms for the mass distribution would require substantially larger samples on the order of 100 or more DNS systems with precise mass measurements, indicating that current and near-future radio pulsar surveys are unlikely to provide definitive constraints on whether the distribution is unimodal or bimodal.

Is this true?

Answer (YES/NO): NO